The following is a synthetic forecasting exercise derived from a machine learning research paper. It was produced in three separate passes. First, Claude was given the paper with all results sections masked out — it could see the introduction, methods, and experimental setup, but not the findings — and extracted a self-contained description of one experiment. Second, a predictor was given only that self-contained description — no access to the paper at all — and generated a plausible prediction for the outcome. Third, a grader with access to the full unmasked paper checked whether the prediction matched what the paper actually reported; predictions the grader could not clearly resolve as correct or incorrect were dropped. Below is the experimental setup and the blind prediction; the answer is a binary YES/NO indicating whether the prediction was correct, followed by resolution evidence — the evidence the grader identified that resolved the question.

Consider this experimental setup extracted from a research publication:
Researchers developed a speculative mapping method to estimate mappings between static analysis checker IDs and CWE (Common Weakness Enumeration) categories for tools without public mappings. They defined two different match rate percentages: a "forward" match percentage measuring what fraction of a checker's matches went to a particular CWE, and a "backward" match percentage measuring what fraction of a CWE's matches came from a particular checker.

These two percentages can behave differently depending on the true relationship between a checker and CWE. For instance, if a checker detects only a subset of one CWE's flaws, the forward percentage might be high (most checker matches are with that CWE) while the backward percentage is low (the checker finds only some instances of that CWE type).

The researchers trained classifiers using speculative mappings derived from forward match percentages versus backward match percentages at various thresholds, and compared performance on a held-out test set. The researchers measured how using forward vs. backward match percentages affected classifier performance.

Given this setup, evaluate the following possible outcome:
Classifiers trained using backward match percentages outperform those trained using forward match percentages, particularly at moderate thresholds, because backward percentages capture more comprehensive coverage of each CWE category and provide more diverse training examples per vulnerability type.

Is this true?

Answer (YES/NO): NO